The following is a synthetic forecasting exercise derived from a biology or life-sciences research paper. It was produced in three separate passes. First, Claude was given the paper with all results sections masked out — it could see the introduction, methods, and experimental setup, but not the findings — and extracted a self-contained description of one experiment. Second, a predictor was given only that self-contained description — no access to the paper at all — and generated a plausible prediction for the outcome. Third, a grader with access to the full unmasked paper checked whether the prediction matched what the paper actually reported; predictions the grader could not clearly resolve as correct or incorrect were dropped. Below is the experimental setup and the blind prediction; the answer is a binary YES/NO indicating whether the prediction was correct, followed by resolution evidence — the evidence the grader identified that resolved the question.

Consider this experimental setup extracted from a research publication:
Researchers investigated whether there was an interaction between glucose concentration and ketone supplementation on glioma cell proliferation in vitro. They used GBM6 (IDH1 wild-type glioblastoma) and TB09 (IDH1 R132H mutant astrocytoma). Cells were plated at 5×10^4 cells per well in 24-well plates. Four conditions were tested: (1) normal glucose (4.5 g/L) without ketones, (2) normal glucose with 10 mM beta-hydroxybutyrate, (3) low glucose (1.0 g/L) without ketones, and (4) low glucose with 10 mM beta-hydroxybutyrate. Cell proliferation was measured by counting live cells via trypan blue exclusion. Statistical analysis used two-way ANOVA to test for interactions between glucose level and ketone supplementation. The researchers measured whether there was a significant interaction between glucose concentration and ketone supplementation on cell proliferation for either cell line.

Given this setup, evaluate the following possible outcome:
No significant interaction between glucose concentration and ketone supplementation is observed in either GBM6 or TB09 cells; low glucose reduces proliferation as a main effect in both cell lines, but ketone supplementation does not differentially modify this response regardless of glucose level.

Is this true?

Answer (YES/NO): YES